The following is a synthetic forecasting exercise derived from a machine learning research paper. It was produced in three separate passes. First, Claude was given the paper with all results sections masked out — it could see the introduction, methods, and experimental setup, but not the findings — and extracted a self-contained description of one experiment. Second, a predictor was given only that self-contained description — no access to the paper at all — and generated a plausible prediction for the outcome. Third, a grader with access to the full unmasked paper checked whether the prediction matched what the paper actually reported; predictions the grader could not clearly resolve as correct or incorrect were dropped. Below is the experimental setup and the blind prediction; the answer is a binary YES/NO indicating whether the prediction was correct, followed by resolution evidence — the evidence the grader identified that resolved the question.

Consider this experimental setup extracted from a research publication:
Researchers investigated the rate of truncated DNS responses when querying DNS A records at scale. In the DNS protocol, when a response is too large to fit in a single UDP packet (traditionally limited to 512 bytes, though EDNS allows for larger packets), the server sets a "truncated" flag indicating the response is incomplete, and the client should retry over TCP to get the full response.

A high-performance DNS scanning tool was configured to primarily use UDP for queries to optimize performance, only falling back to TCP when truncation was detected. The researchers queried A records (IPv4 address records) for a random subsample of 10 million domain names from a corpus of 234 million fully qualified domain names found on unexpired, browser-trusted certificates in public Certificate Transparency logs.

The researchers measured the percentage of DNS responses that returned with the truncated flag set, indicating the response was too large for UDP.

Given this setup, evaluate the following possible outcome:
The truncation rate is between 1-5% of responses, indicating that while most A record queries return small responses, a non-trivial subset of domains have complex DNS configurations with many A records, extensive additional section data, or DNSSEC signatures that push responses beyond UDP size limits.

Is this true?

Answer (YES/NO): NO